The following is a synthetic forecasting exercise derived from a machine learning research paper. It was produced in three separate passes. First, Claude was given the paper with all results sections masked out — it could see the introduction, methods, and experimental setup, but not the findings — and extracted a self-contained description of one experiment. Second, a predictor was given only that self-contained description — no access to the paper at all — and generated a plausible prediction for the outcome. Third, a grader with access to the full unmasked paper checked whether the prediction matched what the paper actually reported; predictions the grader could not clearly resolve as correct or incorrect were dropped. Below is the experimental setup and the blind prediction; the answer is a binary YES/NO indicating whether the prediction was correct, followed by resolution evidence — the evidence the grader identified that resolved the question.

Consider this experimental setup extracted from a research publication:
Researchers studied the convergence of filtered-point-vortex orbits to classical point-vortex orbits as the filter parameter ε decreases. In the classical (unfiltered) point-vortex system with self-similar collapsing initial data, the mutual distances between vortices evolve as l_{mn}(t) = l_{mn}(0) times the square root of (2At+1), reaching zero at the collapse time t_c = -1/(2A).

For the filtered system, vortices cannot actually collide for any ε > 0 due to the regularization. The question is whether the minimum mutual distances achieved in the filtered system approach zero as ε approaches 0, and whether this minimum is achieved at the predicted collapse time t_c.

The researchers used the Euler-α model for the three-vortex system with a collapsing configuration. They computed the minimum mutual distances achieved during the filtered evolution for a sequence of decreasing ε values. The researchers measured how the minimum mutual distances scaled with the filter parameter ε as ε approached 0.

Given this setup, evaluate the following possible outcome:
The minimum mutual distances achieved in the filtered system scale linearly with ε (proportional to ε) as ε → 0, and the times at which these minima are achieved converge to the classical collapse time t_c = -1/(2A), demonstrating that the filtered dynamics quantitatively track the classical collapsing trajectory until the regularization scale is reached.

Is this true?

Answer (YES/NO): YES